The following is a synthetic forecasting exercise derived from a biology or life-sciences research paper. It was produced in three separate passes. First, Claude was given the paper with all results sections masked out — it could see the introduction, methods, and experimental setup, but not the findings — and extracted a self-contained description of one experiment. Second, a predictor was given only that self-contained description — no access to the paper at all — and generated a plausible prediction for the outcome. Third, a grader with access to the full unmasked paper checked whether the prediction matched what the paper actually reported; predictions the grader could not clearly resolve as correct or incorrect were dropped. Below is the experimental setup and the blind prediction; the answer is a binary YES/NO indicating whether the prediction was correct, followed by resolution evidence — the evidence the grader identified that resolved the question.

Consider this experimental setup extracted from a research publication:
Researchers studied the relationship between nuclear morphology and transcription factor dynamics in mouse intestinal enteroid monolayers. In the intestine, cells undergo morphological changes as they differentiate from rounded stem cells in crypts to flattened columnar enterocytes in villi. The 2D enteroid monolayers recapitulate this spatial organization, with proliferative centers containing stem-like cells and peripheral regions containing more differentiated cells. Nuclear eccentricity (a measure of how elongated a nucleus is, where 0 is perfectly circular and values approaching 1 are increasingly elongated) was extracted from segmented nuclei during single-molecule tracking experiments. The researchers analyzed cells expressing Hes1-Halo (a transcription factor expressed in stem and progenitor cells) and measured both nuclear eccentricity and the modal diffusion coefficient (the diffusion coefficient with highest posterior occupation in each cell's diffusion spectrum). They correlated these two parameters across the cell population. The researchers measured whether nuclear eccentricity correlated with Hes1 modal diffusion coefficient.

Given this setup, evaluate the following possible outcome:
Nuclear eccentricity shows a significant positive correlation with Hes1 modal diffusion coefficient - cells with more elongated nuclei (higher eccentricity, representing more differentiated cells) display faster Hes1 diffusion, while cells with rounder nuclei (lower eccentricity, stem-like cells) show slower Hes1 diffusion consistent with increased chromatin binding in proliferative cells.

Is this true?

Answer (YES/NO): NO